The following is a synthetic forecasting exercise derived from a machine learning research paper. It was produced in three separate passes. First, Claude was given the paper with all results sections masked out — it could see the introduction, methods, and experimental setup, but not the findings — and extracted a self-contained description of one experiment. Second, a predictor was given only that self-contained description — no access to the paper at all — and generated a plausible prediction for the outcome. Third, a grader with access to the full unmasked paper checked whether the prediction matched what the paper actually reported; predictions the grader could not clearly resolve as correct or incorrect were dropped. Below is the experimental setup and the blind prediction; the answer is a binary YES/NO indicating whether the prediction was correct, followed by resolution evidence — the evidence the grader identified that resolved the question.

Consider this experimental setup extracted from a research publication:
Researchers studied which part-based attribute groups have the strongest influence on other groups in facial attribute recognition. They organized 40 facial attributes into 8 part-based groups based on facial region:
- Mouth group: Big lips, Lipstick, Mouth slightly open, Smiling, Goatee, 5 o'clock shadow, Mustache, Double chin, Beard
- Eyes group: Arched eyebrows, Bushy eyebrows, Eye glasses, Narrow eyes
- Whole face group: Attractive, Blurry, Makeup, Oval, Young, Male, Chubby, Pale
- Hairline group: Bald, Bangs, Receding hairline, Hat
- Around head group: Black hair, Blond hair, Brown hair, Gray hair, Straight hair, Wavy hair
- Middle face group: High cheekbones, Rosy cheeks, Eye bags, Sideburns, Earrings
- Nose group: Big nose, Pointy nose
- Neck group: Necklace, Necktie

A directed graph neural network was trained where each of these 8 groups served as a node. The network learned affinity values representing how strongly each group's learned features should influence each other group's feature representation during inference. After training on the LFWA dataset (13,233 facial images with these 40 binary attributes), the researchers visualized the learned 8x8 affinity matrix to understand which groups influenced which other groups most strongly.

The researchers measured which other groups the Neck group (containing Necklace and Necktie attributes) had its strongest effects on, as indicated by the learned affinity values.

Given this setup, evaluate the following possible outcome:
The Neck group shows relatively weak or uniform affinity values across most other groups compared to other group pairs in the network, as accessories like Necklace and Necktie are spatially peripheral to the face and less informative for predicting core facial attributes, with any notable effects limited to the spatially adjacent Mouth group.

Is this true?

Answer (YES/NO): NO